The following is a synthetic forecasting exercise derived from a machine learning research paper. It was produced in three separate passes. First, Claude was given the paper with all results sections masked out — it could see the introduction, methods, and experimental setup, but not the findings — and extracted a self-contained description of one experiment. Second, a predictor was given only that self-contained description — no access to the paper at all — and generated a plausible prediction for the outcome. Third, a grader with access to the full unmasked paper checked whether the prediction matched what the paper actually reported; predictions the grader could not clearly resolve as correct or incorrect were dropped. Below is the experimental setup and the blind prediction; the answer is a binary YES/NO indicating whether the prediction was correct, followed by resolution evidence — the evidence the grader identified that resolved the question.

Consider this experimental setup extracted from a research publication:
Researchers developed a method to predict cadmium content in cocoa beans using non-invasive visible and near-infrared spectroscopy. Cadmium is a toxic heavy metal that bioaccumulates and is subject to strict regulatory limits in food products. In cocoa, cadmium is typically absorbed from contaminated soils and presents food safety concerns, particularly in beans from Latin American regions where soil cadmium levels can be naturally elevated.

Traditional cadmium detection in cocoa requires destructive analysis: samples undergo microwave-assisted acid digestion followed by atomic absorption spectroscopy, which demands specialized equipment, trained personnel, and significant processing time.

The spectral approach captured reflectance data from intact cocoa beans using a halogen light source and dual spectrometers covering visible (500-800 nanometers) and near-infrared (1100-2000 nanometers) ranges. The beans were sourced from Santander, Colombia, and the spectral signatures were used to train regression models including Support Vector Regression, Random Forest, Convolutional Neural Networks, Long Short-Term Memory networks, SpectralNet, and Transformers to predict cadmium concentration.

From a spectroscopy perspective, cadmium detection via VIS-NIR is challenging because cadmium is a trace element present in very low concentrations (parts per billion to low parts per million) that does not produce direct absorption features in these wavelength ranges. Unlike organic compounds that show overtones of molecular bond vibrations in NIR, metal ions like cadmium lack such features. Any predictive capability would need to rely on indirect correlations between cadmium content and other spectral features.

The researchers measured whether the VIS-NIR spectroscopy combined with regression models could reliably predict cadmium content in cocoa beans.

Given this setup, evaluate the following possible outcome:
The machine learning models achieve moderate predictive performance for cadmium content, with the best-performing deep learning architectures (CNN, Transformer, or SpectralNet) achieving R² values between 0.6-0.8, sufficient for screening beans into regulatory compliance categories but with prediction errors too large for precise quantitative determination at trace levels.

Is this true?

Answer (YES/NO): NO